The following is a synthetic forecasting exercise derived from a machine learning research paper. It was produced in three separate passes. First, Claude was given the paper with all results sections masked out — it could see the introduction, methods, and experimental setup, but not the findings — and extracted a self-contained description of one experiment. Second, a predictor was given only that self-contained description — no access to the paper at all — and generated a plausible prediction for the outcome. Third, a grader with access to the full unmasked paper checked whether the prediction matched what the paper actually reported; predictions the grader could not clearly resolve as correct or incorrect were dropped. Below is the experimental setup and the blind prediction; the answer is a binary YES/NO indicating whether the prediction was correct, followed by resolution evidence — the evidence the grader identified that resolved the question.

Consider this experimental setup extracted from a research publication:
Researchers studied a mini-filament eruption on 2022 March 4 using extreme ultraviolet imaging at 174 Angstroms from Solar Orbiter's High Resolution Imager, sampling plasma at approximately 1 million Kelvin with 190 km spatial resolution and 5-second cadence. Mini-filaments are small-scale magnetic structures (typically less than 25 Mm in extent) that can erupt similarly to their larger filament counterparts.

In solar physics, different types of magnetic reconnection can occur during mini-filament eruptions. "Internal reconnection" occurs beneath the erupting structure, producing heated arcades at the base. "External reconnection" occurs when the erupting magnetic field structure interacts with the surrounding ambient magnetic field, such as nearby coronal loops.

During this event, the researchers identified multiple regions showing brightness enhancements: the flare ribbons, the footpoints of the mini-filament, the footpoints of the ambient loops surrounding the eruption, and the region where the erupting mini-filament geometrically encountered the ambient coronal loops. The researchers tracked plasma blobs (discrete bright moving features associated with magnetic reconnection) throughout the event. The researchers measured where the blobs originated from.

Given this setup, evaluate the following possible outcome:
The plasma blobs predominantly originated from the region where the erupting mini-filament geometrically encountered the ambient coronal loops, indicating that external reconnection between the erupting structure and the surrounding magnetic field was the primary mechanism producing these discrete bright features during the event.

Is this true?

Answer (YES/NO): YES